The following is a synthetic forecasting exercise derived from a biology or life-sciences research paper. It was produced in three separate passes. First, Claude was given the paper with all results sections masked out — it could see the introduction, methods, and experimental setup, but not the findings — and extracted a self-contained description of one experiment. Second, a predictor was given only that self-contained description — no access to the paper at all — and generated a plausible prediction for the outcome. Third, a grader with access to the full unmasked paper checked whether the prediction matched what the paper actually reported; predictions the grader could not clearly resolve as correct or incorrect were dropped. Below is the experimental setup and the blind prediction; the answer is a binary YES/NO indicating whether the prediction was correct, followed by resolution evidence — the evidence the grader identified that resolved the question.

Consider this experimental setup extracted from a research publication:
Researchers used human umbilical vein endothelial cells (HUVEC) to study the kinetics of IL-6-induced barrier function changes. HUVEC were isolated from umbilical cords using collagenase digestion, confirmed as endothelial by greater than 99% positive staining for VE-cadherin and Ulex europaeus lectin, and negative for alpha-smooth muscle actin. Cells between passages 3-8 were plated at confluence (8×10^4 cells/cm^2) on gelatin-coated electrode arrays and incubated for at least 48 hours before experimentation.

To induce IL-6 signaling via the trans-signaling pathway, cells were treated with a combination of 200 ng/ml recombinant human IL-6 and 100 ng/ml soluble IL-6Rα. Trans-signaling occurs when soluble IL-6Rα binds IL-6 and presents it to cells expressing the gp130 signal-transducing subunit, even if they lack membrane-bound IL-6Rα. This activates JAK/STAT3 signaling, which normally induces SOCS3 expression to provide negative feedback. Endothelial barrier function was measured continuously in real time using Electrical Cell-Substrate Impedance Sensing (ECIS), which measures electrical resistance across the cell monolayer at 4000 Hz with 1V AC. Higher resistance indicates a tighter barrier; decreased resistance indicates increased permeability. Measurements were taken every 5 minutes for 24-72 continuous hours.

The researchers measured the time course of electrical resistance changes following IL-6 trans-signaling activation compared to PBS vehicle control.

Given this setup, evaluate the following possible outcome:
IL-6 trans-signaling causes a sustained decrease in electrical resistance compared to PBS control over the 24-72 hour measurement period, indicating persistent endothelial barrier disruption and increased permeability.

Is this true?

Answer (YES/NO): YES